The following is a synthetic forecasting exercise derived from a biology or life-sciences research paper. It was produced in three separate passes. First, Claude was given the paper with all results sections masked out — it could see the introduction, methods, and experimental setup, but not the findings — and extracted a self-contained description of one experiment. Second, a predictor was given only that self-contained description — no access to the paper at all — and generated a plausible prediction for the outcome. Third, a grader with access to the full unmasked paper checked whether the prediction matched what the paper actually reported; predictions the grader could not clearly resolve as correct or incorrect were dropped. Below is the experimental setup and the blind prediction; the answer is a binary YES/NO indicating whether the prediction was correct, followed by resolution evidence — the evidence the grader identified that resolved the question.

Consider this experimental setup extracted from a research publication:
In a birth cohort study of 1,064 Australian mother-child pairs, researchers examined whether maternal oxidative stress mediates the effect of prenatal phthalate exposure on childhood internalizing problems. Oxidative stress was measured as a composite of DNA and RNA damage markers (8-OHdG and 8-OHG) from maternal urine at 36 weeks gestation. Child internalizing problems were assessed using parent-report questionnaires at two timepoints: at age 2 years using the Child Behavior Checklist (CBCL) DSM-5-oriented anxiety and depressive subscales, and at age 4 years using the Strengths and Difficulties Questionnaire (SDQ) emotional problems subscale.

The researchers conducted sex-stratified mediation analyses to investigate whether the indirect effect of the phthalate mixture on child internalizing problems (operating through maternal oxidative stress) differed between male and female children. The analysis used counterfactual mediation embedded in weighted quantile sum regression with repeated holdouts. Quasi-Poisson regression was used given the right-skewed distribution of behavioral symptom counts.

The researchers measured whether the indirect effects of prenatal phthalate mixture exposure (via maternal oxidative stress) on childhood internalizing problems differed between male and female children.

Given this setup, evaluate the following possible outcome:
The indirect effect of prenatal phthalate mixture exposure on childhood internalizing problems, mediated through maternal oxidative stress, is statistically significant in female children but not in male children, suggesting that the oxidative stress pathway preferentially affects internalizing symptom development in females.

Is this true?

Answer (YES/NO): NO